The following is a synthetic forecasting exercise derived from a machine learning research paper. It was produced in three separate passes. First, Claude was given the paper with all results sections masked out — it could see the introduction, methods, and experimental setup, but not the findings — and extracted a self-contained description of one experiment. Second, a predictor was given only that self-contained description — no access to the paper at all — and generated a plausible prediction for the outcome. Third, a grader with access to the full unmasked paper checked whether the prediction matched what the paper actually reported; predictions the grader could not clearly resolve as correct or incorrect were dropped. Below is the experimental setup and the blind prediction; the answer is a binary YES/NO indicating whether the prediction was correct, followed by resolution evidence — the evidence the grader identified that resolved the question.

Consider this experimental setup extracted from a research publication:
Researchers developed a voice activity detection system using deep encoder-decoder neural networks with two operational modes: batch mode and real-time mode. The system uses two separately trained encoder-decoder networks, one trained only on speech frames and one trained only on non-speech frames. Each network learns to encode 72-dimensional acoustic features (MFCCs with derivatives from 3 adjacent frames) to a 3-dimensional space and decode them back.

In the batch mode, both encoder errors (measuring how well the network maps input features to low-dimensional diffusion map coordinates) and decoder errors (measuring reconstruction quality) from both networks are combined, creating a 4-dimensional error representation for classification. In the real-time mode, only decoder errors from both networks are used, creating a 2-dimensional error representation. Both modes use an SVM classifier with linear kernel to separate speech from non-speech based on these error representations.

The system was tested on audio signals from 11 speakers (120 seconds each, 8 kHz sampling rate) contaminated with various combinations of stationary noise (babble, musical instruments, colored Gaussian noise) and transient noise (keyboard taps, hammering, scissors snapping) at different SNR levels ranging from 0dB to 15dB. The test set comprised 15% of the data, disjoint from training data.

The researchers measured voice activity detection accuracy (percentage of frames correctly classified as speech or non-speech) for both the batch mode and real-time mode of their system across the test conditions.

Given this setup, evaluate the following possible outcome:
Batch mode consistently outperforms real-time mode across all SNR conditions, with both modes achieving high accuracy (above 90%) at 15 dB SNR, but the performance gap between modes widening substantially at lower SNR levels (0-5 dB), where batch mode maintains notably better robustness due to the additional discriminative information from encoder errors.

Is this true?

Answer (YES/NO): NO